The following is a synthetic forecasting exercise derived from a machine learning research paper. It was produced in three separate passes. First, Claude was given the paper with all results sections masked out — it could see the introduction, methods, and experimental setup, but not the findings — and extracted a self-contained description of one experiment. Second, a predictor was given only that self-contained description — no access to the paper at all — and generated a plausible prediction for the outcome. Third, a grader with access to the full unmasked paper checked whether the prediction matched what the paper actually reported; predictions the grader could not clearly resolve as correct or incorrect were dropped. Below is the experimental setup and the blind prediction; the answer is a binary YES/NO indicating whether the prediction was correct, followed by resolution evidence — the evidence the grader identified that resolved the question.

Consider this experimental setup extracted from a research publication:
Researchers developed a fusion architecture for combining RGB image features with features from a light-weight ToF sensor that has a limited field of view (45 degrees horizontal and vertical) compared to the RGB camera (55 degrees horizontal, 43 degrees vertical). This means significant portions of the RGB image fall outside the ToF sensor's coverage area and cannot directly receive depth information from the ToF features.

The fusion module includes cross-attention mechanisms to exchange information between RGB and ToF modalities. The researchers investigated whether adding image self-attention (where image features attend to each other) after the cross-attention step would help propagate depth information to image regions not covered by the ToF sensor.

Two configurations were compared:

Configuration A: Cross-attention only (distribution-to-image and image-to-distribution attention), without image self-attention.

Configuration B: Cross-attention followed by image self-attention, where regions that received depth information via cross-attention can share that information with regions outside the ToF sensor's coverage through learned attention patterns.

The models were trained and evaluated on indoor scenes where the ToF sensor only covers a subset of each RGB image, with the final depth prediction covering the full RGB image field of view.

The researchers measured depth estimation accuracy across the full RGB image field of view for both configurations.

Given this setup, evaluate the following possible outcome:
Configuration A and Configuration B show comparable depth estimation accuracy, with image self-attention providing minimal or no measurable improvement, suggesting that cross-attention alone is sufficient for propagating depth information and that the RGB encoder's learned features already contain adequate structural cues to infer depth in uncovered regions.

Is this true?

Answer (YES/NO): NO